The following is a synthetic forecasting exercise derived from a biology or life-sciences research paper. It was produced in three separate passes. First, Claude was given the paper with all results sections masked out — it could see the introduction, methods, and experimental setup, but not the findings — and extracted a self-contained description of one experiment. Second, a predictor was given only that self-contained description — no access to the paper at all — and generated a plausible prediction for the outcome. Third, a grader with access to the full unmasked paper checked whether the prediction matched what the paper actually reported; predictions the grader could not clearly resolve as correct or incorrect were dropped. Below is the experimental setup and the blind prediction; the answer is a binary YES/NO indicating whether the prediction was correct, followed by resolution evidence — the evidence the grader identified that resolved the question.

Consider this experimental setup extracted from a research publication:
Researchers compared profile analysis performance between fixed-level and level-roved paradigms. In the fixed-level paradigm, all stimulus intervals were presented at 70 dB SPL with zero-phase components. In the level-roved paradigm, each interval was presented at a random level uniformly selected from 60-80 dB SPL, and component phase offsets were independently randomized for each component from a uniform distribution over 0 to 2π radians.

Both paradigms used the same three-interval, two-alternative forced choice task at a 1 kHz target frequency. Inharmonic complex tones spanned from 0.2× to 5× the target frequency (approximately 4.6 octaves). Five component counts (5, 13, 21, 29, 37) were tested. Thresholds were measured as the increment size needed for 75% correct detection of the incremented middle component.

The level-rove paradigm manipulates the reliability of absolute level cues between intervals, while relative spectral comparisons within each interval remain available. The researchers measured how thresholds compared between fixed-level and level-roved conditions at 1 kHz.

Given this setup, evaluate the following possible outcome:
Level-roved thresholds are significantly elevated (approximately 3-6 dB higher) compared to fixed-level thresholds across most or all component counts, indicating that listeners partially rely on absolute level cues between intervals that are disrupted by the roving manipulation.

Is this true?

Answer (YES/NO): YES